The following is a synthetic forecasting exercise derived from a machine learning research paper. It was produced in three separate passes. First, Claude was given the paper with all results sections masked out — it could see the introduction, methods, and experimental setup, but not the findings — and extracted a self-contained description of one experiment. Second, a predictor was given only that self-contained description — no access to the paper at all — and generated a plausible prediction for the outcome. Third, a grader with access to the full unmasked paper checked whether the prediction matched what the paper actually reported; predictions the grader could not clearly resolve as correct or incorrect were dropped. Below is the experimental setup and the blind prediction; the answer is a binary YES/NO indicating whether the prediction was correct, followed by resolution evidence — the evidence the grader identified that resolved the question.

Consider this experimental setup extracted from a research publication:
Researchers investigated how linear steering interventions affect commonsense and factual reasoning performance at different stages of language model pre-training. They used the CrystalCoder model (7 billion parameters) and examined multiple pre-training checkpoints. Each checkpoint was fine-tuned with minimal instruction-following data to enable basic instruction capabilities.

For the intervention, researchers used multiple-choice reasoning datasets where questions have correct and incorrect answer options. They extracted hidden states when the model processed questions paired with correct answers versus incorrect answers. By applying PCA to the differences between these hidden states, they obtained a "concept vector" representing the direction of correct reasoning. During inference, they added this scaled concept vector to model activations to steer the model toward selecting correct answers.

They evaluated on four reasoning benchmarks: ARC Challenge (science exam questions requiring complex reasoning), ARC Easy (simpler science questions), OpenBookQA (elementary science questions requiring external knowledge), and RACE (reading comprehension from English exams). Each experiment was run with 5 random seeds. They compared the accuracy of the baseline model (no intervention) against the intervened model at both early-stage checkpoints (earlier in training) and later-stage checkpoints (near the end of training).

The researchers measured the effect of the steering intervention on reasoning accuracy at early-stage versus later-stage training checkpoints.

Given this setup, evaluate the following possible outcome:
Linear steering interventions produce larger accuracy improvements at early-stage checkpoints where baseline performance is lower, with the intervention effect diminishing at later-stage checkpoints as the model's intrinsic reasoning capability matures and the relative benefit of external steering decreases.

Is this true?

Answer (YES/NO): NO